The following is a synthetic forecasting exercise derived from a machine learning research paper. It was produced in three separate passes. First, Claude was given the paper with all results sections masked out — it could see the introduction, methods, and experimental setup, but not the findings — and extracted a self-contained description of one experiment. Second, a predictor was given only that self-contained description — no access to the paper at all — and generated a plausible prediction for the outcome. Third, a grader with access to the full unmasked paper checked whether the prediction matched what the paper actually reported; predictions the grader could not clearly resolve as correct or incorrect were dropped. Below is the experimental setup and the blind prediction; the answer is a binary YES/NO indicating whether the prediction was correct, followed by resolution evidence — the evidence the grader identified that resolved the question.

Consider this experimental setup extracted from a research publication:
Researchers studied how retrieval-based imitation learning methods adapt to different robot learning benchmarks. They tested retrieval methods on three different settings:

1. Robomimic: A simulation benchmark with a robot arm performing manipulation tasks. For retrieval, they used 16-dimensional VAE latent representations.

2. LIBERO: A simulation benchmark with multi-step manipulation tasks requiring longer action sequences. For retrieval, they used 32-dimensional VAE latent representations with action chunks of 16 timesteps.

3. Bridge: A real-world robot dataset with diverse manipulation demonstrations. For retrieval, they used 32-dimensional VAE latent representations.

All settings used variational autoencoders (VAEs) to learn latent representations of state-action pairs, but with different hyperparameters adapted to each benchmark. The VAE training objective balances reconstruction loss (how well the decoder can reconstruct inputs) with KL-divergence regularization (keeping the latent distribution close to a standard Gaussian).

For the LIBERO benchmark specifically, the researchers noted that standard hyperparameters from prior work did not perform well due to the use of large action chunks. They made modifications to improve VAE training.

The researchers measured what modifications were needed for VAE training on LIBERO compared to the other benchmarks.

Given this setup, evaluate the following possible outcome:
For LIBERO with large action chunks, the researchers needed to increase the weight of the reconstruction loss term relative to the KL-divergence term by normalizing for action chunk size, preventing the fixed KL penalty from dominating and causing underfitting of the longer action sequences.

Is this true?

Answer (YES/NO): NO